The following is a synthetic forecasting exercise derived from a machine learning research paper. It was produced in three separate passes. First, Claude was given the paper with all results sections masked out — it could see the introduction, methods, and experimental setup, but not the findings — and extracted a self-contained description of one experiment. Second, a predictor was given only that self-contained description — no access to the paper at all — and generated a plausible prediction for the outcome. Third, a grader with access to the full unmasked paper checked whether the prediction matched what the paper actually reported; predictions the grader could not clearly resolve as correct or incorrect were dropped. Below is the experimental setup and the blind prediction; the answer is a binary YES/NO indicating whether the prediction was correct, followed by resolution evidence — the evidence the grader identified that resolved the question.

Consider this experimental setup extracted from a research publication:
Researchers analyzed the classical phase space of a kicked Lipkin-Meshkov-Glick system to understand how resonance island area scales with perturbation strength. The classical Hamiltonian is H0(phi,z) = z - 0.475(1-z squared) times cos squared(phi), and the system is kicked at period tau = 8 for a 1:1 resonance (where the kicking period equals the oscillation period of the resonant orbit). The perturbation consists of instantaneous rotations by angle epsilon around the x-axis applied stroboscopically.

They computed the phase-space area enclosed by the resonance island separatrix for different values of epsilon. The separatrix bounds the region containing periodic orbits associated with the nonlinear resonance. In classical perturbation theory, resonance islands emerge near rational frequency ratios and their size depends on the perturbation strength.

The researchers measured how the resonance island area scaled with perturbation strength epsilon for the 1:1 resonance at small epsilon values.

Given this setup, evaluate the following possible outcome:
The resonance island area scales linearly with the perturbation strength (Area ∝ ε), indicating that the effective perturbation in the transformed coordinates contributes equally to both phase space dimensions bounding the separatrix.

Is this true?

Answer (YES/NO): NO